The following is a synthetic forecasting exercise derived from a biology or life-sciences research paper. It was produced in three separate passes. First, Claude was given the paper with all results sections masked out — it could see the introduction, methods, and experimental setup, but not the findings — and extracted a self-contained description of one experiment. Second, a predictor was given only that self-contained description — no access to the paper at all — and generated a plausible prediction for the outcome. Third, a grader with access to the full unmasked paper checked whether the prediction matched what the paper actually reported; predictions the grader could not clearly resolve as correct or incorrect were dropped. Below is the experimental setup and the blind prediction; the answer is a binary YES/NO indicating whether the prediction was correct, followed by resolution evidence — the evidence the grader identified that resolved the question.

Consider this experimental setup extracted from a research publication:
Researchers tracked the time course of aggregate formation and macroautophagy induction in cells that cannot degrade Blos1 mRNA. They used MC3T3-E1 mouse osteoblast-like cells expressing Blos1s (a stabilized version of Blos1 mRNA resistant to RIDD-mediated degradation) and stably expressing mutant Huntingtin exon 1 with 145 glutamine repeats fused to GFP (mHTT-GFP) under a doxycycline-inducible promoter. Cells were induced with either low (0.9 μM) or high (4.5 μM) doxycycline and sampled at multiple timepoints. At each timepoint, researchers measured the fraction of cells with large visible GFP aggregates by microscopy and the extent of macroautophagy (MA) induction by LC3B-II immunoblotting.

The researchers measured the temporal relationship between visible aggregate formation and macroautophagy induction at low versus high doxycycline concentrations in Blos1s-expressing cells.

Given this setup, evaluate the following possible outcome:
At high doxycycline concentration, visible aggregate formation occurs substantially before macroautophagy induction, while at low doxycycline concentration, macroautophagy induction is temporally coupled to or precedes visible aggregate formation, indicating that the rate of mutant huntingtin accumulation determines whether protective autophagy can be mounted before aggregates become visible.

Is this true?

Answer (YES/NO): NO